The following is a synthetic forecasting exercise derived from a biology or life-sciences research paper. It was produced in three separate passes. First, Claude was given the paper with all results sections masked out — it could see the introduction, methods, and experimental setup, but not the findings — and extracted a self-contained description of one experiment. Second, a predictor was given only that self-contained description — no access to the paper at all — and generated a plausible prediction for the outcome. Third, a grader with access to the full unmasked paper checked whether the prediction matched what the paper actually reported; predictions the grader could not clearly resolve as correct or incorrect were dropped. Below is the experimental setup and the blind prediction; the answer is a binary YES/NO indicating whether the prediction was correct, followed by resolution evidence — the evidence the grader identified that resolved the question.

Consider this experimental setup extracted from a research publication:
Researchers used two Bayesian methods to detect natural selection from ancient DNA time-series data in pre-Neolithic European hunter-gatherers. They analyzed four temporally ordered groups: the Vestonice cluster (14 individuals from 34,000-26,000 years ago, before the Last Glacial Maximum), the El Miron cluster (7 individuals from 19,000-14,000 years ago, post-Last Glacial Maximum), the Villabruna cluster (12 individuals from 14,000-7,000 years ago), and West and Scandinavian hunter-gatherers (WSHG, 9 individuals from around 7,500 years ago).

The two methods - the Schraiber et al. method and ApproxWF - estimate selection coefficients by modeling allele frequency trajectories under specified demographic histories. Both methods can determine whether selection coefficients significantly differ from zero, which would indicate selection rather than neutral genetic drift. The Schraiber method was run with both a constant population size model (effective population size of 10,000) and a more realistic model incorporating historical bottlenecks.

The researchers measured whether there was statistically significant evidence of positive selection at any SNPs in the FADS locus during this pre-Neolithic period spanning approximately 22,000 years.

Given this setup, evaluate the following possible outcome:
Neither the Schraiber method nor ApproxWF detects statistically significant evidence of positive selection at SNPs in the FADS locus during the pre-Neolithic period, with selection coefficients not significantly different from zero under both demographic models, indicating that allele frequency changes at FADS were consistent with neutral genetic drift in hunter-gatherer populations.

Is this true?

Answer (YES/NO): NO